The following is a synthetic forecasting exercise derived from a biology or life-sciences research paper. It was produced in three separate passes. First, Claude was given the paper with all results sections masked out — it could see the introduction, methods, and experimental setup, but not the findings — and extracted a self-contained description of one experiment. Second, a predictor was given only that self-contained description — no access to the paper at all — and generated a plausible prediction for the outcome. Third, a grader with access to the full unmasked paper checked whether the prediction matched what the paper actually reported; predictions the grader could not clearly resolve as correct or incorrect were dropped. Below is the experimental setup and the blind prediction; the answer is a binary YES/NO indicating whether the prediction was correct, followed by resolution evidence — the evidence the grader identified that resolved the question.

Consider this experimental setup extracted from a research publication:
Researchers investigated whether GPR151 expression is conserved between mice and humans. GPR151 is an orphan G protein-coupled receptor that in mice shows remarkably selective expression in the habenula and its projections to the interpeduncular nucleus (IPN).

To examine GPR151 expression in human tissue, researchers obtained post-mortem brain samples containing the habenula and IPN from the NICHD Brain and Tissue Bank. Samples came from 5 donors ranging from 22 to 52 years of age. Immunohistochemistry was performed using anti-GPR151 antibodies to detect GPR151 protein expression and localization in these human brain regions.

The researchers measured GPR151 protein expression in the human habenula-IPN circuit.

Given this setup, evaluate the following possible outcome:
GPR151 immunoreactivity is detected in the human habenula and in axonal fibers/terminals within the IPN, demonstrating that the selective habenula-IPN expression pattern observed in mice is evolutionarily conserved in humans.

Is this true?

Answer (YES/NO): YES